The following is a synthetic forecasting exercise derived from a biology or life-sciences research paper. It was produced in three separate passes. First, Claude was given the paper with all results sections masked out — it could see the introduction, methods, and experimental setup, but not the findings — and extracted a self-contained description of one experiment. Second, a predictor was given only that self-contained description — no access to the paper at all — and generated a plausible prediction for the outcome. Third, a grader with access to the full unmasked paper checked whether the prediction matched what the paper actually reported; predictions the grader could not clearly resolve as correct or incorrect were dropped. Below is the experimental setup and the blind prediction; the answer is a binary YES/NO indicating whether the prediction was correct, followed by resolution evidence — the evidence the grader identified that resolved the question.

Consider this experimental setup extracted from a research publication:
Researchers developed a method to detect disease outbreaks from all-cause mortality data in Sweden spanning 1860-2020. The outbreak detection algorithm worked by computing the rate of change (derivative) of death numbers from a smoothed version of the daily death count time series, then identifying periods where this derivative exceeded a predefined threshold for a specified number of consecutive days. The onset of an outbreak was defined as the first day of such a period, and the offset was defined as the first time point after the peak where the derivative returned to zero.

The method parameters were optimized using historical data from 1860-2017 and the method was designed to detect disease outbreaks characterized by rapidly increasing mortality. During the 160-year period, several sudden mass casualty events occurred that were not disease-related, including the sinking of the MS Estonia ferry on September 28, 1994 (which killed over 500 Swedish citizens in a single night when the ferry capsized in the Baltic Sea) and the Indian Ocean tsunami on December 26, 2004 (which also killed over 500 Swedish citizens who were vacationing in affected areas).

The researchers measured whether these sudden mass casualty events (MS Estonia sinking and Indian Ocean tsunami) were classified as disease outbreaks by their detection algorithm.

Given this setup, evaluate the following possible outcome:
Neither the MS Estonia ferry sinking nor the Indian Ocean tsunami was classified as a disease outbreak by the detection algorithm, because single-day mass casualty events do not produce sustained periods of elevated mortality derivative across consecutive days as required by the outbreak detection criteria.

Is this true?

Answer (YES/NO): YES